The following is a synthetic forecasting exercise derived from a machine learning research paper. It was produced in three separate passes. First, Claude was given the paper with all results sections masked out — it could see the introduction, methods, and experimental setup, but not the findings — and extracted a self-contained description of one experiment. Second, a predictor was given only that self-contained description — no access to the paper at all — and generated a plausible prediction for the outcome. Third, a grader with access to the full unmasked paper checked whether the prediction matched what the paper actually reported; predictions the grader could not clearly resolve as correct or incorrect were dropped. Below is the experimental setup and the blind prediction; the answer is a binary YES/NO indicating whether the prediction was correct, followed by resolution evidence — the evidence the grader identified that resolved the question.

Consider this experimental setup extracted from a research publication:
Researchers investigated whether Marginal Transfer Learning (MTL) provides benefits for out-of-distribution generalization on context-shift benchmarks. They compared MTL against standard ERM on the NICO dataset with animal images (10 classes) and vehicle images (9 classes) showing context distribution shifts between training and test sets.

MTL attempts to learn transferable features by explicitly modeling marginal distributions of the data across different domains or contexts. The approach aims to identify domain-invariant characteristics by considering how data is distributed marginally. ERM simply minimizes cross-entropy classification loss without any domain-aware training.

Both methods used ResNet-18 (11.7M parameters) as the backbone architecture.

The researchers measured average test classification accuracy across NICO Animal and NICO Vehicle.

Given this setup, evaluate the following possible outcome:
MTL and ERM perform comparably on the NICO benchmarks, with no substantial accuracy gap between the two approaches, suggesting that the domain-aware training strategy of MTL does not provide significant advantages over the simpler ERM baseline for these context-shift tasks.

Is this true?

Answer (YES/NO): NO